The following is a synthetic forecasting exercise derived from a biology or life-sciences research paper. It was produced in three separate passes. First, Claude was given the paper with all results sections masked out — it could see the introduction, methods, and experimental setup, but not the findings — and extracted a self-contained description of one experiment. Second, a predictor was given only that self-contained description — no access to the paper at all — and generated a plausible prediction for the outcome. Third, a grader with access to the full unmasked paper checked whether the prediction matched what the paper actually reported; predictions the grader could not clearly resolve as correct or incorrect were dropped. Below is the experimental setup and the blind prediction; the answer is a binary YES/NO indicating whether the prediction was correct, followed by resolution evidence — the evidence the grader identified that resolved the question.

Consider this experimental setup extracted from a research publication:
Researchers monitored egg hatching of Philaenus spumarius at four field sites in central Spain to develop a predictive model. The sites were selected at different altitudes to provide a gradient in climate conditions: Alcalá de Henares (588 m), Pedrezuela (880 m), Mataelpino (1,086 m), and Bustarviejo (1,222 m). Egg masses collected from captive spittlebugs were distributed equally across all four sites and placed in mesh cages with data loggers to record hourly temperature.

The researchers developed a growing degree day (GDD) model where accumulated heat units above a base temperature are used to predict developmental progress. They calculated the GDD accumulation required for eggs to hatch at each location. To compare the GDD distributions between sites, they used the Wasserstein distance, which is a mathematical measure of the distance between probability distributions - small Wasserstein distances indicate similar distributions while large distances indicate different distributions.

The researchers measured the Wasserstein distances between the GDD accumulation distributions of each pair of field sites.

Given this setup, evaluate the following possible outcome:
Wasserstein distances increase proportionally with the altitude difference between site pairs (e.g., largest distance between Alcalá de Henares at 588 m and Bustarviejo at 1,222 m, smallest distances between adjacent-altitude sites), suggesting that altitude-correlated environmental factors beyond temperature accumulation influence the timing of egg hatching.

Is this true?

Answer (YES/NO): NO